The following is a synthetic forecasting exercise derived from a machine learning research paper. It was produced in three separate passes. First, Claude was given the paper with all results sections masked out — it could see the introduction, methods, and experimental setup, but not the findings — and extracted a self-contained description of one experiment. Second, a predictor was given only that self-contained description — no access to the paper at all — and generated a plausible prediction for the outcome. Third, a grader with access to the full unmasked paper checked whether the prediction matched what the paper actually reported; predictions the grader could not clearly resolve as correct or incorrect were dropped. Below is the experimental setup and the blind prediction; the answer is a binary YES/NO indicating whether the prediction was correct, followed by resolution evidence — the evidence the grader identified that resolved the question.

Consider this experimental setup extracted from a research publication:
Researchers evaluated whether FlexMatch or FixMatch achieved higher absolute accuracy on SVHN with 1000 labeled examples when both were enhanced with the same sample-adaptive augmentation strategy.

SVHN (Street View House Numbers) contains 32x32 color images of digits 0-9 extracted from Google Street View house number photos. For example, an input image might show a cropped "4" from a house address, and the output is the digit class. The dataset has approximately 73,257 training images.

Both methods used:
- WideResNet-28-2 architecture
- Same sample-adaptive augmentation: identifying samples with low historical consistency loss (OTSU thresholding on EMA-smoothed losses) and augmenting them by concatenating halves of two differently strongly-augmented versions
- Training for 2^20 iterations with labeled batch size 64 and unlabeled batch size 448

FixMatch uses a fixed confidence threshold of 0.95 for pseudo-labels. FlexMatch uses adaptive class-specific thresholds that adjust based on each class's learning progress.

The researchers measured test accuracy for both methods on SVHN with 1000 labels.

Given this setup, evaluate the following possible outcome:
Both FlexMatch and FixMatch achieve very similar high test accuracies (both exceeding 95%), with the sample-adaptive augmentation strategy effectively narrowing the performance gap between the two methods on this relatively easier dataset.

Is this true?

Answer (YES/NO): NO